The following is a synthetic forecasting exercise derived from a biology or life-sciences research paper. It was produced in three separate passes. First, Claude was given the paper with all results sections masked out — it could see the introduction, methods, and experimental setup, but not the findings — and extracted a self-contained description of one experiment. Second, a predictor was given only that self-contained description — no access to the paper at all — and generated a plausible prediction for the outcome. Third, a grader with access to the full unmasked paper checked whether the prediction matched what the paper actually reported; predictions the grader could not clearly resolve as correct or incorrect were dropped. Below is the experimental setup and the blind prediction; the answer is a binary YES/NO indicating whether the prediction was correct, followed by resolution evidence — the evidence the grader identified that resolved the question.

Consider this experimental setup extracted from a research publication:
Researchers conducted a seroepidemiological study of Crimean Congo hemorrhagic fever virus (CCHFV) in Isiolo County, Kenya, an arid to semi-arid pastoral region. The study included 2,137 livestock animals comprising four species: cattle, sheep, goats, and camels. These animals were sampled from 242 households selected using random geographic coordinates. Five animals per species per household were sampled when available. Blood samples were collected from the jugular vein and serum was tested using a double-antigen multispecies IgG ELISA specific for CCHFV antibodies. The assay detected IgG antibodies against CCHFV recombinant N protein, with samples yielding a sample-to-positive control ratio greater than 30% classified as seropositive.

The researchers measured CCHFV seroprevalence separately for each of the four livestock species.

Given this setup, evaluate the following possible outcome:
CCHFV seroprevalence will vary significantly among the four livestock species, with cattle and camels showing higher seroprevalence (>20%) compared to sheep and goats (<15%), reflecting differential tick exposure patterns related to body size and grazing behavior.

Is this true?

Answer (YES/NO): YES